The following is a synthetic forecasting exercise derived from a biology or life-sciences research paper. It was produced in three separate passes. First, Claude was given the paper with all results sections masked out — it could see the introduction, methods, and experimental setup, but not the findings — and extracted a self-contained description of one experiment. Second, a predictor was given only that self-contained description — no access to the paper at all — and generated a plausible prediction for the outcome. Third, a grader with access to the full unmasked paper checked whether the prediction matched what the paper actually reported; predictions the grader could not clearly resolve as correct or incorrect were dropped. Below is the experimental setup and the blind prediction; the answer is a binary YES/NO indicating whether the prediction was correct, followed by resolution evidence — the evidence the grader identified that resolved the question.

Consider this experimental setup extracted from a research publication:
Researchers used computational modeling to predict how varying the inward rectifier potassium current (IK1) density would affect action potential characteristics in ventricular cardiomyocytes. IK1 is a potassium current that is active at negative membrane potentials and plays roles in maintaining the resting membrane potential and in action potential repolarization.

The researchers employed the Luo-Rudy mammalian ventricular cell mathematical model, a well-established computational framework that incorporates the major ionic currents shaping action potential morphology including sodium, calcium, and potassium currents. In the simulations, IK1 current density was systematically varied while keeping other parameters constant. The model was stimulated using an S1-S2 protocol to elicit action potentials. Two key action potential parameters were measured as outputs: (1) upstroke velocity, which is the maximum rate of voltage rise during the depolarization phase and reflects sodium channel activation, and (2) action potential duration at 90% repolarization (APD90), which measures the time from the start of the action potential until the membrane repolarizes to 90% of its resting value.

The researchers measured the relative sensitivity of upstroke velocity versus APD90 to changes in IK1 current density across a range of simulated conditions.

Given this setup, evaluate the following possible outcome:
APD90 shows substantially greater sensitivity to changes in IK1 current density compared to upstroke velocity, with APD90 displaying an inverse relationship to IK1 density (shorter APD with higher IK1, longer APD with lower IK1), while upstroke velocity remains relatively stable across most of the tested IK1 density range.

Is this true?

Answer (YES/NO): NO